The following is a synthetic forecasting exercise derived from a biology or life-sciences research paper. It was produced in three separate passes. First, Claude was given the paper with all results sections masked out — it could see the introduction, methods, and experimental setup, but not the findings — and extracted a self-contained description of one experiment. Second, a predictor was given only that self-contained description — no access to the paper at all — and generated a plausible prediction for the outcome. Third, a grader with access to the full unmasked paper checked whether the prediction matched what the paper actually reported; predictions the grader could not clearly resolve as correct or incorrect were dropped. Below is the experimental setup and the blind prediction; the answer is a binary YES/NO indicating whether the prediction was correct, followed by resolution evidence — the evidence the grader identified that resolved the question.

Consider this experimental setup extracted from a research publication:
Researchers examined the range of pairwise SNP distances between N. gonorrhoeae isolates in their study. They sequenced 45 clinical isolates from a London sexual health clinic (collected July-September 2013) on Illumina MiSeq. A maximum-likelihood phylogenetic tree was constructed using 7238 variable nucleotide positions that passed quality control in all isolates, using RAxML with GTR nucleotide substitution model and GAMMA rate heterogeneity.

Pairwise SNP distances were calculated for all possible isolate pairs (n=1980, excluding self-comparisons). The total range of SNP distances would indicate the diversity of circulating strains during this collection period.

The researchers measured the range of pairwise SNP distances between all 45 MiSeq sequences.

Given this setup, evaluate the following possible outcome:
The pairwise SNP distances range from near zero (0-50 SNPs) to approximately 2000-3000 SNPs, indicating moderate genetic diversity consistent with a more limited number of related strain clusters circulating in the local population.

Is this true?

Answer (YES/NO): NO